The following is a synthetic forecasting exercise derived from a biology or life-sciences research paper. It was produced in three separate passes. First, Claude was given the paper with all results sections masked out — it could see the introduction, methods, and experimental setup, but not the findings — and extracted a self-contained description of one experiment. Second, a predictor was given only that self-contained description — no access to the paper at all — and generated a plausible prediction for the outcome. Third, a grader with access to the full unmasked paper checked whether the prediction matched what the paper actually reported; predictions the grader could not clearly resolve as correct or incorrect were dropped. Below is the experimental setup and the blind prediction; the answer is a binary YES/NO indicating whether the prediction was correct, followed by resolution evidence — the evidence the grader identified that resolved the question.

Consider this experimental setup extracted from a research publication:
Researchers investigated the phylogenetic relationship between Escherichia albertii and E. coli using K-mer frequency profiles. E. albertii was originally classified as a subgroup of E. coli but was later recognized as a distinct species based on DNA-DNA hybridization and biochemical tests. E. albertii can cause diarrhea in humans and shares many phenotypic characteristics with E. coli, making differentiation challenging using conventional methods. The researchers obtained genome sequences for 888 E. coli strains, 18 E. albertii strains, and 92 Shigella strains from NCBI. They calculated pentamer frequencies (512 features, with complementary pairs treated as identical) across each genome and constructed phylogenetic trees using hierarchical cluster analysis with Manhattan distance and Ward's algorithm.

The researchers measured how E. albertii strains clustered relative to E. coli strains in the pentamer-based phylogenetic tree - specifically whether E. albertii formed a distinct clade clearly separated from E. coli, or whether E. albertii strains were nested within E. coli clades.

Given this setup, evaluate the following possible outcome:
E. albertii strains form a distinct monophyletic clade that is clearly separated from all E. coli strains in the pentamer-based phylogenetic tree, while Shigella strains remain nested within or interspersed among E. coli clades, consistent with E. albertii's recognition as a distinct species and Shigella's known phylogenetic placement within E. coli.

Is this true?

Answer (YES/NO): NO